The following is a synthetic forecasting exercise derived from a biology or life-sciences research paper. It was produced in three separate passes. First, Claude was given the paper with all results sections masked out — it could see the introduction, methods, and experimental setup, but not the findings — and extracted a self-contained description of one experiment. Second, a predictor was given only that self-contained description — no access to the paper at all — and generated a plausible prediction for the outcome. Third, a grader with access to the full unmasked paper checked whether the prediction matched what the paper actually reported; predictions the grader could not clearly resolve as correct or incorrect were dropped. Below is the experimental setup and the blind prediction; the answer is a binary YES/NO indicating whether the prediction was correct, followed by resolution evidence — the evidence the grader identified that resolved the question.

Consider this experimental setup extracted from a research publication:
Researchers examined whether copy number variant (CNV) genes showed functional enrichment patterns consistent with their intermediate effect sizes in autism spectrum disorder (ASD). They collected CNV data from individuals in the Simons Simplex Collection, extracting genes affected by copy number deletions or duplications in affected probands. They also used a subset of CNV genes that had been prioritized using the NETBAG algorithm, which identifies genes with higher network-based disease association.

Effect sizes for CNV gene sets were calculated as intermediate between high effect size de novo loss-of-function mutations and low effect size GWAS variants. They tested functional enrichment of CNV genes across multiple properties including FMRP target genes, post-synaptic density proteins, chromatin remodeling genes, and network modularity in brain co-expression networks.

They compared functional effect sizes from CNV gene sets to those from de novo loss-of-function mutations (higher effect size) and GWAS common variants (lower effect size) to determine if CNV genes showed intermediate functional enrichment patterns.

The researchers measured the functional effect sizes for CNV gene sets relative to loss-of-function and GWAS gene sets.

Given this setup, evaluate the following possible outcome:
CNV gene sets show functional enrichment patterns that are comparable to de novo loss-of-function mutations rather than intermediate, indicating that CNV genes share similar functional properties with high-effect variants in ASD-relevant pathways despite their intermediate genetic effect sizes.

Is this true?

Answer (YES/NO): YES